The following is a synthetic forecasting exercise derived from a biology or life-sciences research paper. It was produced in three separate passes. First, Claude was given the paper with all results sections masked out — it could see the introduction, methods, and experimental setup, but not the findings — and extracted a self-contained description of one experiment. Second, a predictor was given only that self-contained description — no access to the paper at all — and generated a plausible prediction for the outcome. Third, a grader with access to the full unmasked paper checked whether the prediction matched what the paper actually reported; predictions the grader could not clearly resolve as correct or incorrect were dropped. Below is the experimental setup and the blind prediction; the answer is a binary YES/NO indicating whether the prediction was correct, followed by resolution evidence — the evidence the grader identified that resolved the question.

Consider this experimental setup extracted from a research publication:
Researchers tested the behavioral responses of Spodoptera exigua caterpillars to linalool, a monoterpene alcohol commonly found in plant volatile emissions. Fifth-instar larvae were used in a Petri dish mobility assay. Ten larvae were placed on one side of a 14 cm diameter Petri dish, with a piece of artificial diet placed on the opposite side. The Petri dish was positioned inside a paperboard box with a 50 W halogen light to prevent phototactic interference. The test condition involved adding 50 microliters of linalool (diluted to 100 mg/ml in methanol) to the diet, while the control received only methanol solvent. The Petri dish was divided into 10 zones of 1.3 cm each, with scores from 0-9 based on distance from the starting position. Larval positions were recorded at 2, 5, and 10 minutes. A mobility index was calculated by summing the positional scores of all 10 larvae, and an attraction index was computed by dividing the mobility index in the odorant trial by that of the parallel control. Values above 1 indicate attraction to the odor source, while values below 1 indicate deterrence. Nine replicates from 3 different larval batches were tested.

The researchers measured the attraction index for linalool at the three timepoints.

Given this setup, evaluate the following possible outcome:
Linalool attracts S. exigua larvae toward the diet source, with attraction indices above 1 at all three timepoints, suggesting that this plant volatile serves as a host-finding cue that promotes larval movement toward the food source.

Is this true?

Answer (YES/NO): NO